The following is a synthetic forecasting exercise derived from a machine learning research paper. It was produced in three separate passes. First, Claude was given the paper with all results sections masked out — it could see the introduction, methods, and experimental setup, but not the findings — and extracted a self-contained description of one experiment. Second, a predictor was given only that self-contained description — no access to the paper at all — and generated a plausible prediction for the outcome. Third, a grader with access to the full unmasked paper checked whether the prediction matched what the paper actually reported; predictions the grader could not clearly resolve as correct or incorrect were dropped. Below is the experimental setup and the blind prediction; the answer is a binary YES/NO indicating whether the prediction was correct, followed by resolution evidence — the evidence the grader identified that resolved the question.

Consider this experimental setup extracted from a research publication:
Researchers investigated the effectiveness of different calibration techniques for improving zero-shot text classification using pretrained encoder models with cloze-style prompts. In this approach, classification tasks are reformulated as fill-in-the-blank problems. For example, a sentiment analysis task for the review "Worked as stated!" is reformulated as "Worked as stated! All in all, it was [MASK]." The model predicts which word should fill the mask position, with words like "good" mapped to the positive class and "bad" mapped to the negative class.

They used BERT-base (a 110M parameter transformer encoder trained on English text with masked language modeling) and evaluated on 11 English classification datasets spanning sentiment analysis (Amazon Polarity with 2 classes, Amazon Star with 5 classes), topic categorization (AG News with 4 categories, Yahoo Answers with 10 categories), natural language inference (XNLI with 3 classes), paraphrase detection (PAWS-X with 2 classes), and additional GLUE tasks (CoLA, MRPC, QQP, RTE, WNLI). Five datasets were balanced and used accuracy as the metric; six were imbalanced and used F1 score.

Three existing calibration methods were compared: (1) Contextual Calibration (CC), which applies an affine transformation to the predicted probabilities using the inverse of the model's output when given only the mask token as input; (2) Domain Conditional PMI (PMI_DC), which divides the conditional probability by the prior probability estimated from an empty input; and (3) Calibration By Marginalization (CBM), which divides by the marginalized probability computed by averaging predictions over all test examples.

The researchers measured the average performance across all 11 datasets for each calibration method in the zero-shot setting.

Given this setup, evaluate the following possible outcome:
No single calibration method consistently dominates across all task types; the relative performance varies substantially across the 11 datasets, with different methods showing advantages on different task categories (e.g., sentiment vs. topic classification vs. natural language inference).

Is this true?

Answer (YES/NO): NO